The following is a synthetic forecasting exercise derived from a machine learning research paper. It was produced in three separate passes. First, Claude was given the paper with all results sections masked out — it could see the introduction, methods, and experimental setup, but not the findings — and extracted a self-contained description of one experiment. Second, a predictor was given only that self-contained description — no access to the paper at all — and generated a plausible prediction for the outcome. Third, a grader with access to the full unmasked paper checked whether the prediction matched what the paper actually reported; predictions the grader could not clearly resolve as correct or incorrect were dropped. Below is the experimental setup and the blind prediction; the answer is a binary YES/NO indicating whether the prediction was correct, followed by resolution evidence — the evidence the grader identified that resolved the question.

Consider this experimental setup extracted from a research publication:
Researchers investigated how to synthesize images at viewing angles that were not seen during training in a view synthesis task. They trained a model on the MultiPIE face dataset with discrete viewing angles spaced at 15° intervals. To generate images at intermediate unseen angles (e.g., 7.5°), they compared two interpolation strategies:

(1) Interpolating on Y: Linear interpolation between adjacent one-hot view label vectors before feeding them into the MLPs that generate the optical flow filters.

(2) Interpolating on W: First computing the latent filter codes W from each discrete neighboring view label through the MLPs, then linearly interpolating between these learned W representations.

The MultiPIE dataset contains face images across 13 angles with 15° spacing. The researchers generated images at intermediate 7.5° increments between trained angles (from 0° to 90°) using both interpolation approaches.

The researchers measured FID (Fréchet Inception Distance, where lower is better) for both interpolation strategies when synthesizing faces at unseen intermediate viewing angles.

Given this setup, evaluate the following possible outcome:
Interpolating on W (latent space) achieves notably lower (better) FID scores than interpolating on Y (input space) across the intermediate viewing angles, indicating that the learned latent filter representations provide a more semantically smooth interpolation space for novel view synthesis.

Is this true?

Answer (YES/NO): NO